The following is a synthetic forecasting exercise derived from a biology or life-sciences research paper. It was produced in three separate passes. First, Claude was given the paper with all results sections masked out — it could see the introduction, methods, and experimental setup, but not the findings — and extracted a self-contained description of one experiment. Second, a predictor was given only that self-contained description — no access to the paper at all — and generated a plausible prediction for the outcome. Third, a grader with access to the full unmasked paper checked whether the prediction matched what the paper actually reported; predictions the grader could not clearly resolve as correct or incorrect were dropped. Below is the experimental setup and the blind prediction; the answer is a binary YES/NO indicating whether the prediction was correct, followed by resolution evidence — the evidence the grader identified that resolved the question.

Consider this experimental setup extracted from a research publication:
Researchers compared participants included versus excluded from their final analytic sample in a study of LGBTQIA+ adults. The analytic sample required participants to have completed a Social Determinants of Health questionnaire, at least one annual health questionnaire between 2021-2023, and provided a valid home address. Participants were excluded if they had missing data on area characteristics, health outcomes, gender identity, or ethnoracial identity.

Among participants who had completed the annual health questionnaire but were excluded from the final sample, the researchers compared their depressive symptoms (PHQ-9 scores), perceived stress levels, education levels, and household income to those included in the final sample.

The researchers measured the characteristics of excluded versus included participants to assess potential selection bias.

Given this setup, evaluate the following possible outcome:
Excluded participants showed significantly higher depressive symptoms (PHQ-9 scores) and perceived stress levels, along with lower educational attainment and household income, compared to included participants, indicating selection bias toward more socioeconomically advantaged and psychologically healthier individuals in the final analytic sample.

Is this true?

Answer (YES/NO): YES